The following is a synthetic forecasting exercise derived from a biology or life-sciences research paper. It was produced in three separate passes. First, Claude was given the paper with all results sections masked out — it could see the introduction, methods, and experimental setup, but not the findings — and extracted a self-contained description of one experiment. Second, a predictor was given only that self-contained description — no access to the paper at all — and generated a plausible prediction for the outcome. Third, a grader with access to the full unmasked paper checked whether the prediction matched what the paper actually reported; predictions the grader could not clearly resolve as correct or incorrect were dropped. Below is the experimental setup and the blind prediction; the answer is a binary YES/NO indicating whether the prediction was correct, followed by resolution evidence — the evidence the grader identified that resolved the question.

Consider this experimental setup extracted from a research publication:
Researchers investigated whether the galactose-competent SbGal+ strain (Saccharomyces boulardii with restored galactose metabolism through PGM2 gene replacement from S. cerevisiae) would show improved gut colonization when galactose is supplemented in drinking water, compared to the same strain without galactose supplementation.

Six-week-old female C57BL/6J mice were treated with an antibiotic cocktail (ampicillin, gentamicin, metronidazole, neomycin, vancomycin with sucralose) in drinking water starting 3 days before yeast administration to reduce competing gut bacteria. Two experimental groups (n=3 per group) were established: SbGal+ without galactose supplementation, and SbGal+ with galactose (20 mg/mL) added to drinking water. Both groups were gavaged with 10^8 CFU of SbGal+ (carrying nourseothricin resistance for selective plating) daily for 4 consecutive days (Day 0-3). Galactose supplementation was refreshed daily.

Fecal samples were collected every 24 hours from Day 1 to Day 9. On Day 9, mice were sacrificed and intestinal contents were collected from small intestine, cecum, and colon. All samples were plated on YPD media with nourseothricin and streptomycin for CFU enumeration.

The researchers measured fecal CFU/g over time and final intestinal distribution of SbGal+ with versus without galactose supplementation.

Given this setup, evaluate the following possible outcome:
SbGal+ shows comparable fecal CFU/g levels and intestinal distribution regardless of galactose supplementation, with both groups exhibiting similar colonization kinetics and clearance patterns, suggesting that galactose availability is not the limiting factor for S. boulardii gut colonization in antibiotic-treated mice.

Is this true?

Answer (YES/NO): NO